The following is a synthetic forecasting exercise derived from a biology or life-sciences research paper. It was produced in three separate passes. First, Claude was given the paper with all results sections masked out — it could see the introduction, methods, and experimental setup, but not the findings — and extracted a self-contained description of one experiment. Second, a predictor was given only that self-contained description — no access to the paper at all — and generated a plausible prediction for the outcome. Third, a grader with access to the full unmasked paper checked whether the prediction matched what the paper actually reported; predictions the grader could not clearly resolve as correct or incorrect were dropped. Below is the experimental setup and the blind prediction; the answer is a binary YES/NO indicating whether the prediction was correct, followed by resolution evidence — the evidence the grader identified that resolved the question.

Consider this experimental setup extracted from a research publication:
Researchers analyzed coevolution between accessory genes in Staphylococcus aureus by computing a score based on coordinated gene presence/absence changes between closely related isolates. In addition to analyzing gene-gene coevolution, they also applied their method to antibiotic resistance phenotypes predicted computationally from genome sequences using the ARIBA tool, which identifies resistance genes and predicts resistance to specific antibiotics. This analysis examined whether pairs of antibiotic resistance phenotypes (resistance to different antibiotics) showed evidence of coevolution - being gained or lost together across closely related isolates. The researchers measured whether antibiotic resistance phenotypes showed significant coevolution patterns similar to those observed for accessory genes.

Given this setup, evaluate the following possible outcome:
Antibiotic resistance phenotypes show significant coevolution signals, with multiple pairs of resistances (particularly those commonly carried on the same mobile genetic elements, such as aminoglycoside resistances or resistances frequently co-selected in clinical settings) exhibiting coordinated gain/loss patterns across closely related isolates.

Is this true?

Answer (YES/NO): YES